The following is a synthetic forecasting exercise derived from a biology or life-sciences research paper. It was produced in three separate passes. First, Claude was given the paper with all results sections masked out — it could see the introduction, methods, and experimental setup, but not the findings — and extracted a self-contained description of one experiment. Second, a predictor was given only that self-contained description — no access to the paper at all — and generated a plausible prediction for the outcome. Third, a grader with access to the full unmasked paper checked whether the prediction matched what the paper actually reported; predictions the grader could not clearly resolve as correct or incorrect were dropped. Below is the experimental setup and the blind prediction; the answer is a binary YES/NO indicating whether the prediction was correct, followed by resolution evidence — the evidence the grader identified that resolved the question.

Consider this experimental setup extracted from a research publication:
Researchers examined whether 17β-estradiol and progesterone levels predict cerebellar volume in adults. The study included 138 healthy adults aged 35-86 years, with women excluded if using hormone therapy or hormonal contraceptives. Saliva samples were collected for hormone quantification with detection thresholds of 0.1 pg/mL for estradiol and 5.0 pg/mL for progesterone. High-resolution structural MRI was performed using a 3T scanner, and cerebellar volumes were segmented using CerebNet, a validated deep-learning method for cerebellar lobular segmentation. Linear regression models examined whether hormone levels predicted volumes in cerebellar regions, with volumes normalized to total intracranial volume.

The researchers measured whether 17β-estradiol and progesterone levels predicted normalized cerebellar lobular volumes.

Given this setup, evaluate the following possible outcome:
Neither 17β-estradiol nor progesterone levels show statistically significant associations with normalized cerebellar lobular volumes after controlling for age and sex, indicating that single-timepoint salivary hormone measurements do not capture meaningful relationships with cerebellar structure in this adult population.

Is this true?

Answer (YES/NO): NO